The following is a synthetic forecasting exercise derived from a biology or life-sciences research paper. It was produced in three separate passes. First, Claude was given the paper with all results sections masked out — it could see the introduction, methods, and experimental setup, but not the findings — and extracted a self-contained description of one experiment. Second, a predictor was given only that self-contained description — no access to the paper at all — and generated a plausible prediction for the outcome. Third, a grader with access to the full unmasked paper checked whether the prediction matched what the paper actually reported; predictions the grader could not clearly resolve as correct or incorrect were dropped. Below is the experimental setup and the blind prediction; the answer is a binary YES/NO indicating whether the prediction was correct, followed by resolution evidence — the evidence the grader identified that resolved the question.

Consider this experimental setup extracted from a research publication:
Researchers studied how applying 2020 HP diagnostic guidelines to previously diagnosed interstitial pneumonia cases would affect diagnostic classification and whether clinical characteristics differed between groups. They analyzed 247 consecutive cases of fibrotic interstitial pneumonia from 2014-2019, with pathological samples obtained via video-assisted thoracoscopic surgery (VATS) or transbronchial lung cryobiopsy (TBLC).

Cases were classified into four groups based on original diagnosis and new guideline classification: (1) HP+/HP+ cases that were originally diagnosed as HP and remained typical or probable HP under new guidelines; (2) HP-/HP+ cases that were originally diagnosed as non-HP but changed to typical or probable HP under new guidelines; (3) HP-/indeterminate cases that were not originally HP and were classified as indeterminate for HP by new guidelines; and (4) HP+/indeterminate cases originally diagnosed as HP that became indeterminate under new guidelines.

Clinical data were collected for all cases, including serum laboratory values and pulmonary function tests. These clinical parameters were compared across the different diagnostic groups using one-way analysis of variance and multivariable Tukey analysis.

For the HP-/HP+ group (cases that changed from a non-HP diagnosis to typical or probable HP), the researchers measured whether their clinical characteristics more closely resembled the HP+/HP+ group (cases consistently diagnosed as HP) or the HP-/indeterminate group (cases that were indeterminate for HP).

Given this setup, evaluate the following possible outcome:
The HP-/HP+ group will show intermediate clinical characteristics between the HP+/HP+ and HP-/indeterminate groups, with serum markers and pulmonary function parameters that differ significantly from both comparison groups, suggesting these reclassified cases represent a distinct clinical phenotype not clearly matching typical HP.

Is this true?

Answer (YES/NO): NO